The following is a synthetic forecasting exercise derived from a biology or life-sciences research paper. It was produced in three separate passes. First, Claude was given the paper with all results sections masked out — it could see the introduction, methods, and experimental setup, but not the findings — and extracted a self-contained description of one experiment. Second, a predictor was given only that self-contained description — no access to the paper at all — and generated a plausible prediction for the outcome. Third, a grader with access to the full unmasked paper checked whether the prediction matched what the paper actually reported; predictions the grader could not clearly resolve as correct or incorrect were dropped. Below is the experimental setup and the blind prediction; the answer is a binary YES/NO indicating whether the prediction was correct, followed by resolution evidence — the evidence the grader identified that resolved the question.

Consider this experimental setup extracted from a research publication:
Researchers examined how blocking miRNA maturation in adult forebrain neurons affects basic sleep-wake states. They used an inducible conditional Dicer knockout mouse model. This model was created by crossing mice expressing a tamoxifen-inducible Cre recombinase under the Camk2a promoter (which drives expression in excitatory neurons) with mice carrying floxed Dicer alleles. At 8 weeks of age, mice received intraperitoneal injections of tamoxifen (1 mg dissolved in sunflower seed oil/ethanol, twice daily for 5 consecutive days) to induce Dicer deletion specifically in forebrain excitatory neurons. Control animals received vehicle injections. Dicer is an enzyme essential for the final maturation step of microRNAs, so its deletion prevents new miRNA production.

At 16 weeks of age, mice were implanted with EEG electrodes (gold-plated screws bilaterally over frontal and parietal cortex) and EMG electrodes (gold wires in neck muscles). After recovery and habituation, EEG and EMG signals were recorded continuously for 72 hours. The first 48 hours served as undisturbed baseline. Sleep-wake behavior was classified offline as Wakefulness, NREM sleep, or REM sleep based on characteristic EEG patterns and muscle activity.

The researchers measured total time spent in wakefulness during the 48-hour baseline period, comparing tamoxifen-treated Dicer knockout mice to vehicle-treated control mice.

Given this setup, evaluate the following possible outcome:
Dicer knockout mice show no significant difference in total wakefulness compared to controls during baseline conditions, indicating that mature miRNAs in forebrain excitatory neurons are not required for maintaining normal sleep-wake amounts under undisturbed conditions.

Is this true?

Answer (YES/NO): YES